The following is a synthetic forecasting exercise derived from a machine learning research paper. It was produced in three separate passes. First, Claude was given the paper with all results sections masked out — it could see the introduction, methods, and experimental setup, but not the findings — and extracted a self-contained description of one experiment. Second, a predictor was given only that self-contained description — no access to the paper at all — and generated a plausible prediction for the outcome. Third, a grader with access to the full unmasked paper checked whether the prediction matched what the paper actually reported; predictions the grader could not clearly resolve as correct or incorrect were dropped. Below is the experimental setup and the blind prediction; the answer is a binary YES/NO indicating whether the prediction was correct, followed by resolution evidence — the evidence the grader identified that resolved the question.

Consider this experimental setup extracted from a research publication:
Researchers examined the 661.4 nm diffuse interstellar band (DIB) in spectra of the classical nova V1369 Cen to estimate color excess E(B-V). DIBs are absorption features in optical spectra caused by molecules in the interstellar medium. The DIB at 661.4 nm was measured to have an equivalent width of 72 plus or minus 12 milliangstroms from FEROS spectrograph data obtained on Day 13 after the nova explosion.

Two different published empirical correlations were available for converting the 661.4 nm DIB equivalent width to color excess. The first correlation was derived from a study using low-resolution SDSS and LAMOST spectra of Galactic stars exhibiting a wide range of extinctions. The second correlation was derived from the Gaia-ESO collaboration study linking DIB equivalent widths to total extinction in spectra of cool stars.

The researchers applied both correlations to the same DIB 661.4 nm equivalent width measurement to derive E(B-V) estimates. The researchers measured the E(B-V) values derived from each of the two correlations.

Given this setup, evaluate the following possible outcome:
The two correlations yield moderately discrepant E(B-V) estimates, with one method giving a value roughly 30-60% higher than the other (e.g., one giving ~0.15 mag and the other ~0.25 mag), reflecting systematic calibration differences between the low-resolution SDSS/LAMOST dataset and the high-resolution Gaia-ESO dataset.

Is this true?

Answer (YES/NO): NO